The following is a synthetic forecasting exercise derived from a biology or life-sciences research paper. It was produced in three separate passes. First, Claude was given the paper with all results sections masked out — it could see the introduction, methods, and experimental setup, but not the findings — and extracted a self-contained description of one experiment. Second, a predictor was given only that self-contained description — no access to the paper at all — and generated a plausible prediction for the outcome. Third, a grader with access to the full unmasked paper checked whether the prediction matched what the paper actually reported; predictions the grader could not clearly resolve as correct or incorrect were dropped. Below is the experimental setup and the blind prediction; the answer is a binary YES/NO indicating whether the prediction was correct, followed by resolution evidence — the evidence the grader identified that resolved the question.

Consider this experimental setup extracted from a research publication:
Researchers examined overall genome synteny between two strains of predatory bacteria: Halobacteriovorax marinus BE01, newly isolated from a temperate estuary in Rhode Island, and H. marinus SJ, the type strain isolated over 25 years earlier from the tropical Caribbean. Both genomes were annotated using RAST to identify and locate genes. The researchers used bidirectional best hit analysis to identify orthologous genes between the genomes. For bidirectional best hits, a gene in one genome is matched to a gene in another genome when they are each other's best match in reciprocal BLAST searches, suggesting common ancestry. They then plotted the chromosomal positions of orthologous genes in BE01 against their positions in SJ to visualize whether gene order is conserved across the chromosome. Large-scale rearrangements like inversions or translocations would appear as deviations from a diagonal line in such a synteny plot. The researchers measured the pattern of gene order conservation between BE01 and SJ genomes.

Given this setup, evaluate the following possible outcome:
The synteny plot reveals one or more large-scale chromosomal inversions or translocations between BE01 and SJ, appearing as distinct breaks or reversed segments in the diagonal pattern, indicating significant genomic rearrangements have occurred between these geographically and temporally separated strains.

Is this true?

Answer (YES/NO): NO